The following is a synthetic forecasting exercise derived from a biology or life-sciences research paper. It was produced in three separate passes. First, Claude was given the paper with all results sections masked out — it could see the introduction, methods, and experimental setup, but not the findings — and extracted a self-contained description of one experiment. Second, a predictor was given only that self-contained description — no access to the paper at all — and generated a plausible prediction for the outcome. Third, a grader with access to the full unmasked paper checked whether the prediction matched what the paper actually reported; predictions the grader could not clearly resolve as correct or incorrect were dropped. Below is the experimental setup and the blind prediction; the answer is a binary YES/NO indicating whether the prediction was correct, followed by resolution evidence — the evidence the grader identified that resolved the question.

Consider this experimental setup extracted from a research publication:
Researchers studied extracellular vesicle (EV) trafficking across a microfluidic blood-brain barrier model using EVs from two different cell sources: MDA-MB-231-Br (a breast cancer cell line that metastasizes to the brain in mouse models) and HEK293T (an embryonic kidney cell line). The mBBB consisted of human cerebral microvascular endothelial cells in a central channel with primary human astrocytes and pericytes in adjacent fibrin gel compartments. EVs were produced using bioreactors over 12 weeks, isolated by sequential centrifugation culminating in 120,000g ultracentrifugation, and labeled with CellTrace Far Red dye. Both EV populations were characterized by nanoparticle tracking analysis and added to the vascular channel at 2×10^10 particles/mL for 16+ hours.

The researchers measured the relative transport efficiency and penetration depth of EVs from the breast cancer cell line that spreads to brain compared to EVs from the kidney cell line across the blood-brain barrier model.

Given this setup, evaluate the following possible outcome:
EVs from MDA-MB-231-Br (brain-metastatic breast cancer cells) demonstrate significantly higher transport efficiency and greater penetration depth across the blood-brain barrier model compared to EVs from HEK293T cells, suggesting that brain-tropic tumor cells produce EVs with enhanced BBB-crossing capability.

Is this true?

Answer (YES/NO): NO